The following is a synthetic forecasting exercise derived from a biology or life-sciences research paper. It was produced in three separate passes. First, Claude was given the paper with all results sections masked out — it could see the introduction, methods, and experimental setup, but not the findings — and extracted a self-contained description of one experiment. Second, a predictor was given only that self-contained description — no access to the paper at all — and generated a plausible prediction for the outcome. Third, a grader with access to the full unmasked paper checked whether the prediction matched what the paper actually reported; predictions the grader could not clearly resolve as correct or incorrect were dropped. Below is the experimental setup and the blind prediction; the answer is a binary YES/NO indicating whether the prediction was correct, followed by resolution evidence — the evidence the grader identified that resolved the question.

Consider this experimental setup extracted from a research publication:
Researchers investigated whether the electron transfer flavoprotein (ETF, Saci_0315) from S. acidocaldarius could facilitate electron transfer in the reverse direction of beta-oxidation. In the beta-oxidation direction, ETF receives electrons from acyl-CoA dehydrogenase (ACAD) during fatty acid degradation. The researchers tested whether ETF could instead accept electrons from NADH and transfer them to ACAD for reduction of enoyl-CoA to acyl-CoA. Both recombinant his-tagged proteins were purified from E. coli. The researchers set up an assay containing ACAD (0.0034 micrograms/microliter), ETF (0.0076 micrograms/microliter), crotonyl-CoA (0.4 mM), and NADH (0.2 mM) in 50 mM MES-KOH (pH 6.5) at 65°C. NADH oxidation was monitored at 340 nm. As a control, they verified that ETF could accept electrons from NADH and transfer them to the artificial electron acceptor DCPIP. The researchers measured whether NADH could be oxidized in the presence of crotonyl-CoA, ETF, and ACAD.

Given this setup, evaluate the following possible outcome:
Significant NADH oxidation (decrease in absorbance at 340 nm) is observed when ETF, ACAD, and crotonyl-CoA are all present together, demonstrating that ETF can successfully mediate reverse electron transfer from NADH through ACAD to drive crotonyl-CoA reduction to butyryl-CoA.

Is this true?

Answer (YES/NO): NO